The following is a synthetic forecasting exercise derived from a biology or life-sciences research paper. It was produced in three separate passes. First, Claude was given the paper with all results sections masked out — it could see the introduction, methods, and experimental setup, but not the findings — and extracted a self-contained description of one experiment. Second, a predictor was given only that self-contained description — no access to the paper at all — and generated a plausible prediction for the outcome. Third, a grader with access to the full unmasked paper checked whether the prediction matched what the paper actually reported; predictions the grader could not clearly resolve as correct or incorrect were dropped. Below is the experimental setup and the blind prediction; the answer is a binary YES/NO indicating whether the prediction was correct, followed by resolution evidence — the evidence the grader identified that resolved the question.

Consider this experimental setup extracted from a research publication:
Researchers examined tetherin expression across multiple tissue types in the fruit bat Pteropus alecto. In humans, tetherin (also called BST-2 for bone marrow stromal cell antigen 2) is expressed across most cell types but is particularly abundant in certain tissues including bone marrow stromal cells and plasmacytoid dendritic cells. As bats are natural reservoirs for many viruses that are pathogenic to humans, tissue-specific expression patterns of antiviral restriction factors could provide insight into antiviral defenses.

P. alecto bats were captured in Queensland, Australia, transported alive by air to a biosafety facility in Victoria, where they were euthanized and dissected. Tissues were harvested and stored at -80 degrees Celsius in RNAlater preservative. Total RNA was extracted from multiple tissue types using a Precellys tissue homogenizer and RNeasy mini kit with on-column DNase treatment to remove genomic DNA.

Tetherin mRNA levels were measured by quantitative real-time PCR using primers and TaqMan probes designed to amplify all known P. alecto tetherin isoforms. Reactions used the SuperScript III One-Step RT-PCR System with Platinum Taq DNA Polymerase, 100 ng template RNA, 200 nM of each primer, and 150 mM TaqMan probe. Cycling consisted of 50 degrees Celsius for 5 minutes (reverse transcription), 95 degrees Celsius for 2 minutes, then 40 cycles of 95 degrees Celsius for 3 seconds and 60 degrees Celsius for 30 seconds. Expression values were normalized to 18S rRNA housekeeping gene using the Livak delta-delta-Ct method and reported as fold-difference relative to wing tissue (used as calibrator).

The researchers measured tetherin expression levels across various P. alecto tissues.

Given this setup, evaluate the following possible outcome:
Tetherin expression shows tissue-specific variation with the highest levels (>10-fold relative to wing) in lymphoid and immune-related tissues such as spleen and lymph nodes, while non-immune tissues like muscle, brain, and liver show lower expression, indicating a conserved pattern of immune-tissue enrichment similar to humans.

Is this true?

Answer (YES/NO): NO